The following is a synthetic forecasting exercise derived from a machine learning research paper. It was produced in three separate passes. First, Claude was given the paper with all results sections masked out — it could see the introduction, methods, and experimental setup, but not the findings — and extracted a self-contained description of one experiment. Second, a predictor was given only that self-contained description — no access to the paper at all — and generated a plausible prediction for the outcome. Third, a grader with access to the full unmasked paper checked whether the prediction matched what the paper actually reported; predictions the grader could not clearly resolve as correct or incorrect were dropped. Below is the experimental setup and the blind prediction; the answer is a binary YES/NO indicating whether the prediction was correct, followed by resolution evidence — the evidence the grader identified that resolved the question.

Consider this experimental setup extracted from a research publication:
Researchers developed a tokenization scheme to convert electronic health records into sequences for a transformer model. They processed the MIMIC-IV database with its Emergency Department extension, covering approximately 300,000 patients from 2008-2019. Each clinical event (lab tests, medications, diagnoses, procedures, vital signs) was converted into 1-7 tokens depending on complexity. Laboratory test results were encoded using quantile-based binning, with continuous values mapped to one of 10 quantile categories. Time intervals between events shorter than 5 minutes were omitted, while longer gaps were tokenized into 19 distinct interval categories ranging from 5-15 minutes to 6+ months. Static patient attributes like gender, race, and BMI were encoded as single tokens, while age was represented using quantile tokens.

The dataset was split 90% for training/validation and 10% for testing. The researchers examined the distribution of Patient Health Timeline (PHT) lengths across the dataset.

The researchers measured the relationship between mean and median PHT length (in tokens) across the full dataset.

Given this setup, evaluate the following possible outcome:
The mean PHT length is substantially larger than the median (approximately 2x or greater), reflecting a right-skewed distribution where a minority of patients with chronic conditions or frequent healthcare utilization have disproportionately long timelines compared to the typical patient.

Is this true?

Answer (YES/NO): YES